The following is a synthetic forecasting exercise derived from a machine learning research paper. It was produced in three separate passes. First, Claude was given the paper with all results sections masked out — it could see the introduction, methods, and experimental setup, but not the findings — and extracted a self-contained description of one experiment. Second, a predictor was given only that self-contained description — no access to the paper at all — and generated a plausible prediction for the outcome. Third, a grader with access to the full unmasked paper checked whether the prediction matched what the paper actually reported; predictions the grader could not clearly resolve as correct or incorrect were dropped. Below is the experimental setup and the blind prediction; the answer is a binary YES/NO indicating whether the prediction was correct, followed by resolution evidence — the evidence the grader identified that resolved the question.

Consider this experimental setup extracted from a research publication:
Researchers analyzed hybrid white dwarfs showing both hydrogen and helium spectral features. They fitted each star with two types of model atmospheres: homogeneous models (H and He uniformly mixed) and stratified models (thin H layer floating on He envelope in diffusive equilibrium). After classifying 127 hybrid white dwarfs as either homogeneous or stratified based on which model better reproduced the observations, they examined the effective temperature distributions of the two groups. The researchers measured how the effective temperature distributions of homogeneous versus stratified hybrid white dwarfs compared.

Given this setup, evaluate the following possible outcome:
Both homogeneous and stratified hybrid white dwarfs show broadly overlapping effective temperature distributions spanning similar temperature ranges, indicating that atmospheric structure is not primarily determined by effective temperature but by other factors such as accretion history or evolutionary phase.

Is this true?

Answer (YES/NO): NO